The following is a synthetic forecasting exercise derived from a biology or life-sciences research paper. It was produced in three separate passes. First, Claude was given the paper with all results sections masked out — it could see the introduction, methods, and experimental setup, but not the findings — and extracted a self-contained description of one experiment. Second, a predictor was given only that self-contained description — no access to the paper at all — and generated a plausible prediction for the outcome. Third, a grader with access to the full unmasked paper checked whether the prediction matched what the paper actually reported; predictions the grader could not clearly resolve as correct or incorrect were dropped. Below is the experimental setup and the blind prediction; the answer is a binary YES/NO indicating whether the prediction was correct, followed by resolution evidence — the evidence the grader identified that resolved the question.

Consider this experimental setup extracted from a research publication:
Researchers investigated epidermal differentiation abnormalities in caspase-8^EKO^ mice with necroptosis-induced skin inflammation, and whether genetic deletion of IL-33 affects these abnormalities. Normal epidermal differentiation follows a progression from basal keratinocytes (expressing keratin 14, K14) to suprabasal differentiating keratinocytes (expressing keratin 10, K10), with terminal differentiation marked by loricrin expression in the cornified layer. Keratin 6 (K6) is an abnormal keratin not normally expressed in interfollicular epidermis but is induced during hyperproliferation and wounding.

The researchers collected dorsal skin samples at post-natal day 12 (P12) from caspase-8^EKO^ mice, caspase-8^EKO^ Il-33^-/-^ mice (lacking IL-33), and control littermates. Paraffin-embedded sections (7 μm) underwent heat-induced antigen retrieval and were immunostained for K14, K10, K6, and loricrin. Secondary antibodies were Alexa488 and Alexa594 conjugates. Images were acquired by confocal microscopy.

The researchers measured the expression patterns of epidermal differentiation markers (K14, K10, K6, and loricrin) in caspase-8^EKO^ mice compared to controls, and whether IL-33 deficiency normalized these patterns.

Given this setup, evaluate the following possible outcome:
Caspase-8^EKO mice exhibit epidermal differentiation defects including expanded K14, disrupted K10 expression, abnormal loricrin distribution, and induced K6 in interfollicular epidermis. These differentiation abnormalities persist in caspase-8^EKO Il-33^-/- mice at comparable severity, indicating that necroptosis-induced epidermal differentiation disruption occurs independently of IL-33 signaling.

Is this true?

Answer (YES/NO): NO